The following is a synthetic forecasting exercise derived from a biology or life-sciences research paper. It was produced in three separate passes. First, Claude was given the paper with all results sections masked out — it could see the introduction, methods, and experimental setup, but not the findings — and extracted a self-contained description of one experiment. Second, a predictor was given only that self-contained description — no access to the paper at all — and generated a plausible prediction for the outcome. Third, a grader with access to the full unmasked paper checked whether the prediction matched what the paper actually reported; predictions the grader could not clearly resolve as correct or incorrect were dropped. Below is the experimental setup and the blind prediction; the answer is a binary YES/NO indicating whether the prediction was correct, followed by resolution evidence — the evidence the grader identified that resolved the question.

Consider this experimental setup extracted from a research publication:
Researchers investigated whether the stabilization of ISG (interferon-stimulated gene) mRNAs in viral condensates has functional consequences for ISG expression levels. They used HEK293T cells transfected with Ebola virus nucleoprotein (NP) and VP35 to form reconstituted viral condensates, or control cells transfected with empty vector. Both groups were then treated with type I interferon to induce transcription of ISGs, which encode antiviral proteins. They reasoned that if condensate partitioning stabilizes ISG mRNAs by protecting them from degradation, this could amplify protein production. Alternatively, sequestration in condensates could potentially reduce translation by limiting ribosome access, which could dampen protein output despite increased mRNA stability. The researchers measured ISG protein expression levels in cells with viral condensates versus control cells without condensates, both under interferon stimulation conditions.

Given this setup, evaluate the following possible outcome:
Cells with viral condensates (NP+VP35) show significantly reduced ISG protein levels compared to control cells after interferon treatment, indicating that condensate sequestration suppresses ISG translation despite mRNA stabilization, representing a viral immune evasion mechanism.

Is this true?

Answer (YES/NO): NO